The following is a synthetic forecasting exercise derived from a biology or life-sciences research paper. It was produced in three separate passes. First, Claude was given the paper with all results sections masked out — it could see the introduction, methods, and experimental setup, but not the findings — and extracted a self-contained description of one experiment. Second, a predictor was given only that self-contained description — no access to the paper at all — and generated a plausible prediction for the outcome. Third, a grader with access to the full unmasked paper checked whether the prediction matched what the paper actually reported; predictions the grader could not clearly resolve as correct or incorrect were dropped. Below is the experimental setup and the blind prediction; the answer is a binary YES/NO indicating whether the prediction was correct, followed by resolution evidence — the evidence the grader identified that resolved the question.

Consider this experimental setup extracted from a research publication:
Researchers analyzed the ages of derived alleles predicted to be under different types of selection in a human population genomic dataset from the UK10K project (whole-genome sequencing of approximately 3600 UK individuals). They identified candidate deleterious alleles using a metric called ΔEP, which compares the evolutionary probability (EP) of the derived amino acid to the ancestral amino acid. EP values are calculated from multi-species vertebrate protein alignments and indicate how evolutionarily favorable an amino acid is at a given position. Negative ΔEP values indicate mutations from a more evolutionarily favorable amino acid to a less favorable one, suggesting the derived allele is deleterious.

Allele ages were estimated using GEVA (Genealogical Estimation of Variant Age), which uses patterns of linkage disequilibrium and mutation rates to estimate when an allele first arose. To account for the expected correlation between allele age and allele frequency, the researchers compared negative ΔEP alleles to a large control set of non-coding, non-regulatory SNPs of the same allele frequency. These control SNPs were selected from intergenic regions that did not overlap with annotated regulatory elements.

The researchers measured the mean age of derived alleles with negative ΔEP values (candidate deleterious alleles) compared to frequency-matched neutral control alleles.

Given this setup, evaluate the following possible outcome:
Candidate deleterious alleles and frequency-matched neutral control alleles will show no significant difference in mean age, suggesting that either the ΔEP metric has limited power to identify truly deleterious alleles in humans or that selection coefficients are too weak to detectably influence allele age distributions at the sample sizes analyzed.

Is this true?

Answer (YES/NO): NO